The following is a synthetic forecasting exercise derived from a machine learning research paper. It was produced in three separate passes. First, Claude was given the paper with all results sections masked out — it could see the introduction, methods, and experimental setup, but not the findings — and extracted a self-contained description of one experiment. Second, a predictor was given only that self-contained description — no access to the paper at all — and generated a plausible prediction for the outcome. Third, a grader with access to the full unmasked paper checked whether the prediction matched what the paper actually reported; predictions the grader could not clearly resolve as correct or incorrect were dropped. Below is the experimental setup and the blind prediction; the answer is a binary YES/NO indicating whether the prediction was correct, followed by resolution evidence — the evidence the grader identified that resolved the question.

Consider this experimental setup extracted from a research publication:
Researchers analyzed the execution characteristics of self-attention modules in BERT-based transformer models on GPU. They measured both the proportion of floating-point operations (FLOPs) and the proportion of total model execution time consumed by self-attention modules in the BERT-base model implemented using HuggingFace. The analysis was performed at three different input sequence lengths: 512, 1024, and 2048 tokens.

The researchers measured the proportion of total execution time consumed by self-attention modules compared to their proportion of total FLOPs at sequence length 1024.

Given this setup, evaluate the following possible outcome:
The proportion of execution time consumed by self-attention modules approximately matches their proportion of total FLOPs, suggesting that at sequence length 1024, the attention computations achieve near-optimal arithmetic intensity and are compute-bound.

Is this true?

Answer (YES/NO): NO